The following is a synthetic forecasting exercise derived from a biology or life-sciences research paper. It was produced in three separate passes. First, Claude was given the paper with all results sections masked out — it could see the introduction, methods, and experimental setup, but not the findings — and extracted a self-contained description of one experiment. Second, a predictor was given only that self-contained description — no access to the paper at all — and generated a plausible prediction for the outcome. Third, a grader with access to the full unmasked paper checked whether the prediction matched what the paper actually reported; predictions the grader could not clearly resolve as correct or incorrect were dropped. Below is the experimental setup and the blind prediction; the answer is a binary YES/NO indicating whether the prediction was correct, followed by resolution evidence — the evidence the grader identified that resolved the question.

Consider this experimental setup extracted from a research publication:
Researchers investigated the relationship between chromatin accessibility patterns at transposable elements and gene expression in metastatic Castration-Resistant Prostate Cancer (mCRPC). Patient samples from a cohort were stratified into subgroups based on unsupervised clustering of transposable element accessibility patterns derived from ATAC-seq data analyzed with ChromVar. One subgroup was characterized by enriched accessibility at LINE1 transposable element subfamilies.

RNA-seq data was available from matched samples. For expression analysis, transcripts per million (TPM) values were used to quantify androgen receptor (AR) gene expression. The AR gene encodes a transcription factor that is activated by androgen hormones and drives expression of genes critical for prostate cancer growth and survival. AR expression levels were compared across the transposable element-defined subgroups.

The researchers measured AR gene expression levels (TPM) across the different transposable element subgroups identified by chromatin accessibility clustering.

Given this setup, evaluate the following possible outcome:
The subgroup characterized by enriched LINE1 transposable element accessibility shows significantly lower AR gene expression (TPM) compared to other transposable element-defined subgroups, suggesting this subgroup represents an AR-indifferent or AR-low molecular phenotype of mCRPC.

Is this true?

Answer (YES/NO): NO